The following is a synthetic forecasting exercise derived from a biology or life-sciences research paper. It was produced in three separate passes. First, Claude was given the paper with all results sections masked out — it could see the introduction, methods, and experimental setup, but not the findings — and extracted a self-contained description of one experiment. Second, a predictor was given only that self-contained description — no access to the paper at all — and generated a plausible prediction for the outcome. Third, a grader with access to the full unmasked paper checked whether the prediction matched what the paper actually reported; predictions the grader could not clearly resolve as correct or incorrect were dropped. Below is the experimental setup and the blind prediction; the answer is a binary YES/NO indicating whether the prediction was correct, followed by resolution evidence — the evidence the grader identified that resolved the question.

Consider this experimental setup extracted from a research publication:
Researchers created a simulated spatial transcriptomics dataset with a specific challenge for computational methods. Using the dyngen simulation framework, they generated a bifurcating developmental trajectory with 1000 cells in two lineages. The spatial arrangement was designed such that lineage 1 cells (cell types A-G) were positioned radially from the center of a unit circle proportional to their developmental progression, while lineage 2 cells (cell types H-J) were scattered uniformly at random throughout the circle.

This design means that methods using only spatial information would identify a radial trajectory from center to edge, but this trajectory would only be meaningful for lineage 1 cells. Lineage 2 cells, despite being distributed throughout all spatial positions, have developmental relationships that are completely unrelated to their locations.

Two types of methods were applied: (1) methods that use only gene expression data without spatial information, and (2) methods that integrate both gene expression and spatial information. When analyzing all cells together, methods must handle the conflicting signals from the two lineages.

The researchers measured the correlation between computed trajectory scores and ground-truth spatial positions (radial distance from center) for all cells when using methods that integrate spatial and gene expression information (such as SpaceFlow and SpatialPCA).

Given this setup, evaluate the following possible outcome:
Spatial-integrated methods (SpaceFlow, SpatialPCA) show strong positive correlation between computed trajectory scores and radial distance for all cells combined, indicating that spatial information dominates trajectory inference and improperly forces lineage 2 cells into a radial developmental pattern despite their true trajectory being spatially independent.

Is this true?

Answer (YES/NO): YES